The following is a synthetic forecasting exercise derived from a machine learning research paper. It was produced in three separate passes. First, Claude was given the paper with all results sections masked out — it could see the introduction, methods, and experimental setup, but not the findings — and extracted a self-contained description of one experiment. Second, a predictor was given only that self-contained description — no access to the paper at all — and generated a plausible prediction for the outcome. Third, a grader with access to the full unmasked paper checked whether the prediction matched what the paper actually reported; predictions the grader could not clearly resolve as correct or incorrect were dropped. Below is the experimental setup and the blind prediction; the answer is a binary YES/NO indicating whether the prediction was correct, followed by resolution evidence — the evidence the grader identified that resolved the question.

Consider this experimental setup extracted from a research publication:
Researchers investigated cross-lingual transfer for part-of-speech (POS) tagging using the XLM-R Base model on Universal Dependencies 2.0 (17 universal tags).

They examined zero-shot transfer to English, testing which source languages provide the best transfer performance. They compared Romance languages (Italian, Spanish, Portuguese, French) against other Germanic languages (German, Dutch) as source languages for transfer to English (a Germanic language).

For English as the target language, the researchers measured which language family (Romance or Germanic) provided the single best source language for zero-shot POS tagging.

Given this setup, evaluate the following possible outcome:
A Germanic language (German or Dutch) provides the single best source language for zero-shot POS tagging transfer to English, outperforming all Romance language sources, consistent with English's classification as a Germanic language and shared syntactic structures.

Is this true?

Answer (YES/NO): NO